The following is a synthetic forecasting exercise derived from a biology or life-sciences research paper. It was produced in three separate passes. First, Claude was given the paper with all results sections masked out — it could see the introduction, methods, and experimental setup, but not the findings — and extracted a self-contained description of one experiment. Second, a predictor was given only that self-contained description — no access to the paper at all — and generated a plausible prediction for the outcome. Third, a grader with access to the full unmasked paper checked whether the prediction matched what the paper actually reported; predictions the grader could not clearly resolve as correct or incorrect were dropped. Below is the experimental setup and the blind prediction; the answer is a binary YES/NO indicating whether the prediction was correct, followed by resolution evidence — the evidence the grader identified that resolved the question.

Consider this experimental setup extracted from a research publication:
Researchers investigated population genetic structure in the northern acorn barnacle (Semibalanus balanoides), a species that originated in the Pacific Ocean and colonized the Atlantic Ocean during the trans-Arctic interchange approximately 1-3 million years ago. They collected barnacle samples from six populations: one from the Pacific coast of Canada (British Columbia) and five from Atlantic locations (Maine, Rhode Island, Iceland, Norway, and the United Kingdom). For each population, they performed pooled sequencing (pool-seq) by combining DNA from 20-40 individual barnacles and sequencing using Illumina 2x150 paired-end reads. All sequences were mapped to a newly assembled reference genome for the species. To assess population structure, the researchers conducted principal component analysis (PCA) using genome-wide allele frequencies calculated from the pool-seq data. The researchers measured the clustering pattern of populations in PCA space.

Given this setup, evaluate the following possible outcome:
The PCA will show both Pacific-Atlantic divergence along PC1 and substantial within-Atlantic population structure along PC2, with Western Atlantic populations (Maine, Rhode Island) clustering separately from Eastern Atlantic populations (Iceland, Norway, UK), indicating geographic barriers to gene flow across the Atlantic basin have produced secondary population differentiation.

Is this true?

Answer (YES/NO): NO